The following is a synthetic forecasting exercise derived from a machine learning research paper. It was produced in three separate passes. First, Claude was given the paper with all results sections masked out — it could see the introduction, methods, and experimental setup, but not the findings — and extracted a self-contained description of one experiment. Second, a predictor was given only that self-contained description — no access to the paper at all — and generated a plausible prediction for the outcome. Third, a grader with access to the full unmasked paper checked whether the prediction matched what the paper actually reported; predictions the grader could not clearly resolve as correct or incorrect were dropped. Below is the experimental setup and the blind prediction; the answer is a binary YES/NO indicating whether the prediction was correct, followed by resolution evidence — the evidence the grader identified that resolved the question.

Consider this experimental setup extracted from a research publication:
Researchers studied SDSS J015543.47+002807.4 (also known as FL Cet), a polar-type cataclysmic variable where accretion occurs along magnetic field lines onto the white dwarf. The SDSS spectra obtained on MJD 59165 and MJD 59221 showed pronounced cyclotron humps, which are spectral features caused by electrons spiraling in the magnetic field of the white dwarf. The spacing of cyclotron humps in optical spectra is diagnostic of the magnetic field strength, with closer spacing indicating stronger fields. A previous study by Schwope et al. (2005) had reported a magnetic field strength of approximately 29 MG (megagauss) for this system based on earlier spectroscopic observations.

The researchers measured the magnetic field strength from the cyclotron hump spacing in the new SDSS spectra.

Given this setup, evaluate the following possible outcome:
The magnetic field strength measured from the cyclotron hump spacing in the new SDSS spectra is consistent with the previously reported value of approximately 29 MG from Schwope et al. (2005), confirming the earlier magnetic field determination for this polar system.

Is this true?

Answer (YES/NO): NO